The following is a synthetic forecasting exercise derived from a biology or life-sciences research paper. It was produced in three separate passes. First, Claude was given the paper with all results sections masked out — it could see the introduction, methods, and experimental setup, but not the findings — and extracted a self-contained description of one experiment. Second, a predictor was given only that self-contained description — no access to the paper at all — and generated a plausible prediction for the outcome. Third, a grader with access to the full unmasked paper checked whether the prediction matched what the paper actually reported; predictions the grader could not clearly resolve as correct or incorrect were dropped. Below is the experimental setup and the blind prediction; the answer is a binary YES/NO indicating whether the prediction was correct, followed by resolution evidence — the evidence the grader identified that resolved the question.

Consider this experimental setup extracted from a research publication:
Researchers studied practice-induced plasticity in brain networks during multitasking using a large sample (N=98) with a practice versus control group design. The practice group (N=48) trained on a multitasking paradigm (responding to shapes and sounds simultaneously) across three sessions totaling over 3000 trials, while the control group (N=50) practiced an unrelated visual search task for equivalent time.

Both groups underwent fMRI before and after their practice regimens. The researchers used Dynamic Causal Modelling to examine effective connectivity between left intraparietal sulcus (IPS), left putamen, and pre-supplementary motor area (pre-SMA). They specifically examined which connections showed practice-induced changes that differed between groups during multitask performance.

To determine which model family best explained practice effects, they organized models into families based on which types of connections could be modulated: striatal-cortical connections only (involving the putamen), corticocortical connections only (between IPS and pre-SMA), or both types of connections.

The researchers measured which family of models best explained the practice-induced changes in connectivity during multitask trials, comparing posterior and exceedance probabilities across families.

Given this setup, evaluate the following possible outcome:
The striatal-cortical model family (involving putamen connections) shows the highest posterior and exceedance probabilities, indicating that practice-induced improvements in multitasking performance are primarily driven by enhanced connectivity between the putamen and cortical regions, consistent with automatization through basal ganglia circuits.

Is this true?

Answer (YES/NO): NO